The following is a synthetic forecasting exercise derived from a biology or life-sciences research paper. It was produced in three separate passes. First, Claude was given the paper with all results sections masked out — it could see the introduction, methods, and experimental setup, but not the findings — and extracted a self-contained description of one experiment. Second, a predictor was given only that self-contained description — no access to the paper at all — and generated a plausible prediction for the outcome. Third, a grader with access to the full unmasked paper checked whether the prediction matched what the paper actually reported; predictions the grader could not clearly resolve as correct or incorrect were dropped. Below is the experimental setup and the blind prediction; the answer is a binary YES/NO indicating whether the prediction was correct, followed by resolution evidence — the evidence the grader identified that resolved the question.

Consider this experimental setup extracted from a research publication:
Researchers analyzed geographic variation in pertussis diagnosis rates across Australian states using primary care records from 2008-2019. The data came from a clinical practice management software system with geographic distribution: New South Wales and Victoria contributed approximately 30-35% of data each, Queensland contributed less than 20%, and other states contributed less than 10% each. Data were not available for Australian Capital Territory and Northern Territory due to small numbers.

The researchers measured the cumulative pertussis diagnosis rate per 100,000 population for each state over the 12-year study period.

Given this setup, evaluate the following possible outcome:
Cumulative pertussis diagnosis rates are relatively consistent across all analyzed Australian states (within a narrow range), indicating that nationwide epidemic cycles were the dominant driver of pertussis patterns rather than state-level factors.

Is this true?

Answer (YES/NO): NO